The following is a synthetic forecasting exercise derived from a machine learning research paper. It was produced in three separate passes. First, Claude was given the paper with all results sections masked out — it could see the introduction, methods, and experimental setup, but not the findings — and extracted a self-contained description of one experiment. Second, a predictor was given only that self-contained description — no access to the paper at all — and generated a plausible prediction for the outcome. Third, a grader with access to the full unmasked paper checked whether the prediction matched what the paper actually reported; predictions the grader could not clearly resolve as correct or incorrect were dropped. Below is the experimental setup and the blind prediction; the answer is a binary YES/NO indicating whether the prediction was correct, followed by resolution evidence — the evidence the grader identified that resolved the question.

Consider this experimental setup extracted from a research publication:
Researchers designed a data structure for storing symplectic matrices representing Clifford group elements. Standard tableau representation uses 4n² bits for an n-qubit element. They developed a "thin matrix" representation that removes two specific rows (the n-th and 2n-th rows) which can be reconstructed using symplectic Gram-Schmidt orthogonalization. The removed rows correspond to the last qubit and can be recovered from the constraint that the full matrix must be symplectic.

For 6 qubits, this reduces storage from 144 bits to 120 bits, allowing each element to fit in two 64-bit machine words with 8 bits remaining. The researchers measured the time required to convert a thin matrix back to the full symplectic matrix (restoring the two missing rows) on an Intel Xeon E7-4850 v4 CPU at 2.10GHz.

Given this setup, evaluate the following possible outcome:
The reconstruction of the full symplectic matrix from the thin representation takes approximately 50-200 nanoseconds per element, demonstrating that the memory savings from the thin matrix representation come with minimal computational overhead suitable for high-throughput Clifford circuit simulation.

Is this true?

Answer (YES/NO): YES